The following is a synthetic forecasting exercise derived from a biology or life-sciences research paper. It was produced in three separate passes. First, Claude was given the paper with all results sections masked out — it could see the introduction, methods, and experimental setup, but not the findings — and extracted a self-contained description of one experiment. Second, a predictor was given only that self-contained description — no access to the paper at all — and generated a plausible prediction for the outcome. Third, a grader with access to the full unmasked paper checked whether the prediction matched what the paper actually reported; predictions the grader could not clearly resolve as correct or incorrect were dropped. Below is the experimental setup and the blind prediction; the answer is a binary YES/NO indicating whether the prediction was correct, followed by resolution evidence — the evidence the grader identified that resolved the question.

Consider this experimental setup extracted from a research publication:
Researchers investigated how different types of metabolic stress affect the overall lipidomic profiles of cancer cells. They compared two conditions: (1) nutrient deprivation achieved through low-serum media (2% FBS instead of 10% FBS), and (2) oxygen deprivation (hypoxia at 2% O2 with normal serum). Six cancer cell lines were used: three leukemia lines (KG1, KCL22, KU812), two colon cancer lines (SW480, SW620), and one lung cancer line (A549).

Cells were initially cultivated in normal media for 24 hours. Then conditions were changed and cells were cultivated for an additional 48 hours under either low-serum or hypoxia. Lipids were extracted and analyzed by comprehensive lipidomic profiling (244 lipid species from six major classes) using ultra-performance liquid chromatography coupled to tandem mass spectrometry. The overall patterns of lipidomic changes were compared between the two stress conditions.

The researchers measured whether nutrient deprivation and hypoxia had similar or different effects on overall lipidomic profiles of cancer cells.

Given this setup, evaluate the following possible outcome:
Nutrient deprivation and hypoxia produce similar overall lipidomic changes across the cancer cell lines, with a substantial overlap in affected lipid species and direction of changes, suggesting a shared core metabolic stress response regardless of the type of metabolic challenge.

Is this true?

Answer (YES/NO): NO